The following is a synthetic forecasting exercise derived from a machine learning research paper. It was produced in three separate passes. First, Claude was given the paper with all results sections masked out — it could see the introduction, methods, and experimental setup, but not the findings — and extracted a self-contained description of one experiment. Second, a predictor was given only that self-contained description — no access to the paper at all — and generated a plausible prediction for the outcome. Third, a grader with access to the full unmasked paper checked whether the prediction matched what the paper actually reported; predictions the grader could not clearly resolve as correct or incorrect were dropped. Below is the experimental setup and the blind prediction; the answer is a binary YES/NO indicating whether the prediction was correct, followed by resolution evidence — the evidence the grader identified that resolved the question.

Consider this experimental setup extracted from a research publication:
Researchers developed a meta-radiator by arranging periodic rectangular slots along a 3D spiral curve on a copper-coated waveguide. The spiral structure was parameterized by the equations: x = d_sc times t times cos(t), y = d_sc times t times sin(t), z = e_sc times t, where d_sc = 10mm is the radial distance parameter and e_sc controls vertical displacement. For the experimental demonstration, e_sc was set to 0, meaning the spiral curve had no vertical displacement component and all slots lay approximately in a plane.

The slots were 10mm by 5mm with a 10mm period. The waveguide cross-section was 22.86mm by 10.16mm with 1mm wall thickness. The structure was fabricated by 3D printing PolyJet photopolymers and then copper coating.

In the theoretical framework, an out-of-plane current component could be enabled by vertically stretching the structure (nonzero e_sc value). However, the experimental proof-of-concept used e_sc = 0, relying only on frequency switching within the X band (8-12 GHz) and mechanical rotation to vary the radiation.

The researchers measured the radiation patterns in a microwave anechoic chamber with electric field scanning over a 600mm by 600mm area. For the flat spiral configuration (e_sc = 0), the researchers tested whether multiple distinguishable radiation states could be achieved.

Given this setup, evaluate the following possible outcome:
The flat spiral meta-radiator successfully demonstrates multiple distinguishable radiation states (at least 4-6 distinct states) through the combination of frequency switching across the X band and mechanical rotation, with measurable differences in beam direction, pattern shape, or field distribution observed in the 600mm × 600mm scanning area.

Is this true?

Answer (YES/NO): YES